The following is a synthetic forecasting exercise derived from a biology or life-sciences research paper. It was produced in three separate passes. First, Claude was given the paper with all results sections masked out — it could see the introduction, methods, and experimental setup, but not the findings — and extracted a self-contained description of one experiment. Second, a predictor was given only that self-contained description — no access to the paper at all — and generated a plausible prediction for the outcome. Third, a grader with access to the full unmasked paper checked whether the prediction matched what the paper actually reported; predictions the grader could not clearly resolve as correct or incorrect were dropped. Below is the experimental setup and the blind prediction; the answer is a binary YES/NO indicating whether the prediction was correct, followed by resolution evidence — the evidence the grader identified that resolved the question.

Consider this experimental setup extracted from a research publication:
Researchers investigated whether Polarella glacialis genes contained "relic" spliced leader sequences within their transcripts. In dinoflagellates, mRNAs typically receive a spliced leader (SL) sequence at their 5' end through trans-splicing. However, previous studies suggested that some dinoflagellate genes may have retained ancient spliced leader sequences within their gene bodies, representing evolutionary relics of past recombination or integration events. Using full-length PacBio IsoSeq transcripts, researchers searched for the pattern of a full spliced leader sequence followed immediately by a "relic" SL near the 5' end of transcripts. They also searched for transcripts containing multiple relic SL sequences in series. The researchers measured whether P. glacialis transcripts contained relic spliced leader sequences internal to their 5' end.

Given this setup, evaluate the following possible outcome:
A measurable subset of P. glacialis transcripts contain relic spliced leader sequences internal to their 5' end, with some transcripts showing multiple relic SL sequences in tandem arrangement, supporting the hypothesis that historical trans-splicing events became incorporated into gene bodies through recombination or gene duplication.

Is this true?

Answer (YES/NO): YES